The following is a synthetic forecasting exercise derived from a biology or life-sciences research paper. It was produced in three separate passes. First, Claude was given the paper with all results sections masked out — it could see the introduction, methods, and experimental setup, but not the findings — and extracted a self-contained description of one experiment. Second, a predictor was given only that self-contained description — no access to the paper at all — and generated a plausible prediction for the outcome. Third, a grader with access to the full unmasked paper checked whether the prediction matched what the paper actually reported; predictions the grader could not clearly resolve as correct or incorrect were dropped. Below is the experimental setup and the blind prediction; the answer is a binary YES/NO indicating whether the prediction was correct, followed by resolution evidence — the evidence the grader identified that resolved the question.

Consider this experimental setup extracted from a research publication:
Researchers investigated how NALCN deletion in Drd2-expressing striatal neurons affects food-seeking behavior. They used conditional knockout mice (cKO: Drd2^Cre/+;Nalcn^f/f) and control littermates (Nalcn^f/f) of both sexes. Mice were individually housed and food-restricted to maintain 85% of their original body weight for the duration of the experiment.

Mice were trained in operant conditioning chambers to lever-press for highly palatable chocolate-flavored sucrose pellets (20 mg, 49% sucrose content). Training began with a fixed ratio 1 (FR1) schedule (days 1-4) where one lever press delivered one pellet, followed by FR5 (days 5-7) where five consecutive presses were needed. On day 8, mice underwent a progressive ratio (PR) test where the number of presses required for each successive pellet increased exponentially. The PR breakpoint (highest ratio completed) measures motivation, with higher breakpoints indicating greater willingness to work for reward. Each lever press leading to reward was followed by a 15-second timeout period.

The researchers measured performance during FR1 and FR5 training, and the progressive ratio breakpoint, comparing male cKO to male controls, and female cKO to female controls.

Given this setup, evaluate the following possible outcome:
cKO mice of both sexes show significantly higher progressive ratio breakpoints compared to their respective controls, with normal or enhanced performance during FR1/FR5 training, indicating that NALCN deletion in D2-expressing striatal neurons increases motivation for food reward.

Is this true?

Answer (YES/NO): NO